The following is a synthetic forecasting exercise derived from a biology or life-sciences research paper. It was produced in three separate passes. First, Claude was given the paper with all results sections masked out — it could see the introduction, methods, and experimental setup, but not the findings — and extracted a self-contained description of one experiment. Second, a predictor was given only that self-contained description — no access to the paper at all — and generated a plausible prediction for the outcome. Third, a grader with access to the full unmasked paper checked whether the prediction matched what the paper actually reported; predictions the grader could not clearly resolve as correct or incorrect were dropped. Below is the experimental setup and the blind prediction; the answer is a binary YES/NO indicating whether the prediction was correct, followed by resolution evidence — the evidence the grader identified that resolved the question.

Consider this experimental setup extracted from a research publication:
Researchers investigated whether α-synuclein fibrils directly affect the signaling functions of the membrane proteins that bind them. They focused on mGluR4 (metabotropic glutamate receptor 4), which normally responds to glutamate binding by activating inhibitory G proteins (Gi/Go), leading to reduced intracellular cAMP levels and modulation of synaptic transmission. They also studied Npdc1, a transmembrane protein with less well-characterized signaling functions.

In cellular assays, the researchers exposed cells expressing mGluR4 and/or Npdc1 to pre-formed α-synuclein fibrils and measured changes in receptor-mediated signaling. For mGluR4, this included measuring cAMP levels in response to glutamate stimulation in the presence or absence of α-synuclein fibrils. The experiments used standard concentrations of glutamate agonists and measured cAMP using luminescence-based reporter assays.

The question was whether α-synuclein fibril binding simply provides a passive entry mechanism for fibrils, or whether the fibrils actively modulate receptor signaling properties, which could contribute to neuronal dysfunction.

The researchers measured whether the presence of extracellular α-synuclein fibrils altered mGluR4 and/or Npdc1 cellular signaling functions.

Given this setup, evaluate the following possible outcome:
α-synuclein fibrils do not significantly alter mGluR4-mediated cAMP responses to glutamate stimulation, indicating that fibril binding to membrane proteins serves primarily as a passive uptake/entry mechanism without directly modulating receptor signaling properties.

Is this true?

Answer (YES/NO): NO